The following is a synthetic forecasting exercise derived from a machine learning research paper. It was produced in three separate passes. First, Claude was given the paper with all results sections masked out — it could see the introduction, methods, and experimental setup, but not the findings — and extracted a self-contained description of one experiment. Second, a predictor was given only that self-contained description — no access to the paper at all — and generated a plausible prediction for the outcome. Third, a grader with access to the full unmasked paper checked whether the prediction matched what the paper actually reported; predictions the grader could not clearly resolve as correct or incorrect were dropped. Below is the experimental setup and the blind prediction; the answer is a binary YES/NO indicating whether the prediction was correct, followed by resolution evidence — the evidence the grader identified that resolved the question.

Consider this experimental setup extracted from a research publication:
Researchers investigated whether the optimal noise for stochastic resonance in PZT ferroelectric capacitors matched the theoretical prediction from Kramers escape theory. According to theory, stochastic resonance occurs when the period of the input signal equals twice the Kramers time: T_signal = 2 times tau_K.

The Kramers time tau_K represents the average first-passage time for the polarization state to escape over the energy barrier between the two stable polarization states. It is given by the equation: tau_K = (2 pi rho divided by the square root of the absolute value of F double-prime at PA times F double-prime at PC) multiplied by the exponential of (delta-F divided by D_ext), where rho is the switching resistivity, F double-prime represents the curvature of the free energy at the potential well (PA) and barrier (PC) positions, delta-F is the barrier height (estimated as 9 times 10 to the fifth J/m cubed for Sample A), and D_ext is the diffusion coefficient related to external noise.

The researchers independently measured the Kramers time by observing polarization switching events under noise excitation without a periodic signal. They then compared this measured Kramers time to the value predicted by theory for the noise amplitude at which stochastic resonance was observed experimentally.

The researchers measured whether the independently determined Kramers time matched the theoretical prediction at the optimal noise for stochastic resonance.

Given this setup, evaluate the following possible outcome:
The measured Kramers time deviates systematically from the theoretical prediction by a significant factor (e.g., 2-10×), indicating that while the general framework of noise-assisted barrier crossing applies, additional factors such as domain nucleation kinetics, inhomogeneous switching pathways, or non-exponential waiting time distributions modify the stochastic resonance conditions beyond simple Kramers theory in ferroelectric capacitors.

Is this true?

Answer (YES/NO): NO